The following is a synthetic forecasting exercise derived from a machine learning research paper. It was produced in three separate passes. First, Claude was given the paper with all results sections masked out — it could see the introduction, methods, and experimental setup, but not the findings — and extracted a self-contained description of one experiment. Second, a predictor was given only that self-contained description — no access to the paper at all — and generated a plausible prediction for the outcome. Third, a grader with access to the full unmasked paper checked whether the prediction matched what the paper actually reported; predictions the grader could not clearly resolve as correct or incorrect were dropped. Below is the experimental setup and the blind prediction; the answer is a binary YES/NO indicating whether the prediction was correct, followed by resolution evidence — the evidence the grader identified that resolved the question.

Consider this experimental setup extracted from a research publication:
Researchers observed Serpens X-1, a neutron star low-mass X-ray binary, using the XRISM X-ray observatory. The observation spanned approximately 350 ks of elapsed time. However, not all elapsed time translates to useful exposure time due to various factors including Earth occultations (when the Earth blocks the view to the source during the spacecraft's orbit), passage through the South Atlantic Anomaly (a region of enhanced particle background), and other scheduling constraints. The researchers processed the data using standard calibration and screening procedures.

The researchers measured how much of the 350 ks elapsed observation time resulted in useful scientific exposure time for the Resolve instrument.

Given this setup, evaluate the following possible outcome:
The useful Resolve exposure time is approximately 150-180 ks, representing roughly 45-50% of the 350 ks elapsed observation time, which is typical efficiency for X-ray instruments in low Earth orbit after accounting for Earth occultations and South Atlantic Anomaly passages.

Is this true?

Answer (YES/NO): YES